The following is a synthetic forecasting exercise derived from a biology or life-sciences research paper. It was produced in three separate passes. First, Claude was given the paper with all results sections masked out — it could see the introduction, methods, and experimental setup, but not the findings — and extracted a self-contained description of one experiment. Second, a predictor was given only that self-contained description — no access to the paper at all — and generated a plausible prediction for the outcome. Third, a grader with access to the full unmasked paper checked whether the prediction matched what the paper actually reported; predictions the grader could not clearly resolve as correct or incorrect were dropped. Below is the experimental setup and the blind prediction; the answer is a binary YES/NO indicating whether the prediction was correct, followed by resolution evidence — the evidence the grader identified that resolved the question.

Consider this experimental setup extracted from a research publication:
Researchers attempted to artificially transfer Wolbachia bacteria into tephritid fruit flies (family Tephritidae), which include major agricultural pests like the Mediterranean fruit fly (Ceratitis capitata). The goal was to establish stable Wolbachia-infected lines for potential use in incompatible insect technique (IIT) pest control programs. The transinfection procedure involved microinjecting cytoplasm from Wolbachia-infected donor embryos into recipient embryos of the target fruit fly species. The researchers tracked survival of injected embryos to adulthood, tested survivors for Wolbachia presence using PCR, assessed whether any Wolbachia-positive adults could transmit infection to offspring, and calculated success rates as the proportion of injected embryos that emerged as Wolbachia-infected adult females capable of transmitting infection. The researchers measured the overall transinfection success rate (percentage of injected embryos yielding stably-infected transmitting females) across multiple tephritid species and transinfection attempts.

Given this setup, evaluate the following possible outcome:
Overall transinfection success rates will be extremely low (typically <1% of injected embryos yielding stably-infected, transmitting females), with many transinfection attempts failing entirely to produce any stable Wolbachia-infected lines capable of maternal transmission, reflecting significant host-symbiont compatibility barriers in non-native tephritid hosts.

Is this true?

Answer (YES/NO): YES